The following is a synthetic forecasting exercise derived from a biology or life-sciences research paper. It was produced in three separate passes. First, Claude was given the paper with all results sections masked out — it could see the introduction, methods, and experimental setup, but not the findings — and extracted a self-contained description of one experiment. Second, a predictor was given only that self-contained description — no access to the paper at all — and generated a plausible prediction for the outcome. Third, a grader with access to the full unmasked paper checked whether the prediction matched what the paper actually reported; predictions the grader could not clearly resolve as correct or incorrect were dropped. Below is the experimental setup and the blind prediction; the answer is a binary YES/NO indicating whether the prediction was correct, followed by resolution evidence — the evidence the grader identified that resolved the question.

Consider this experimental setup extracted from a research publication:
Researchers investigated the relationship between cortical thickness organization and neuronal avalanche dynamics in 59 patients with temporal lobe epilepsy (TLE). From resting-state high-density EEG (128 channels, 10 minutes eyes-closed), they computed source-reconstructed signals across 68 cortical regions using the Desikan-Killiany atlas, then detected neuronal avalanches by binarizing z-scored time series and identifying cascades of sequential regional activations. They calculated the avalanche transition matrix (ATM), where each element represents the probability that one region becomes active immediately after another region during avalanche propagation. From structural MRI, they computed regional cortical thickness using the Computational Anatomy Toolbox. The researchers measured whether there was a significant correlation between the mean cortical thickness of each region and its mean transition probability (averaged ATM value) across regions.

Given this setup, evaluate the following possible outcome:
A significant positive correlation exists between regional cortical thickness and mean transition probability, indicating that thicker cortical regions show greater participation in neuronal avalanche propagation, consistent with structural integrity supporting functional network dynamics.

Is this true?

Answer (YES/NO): NO